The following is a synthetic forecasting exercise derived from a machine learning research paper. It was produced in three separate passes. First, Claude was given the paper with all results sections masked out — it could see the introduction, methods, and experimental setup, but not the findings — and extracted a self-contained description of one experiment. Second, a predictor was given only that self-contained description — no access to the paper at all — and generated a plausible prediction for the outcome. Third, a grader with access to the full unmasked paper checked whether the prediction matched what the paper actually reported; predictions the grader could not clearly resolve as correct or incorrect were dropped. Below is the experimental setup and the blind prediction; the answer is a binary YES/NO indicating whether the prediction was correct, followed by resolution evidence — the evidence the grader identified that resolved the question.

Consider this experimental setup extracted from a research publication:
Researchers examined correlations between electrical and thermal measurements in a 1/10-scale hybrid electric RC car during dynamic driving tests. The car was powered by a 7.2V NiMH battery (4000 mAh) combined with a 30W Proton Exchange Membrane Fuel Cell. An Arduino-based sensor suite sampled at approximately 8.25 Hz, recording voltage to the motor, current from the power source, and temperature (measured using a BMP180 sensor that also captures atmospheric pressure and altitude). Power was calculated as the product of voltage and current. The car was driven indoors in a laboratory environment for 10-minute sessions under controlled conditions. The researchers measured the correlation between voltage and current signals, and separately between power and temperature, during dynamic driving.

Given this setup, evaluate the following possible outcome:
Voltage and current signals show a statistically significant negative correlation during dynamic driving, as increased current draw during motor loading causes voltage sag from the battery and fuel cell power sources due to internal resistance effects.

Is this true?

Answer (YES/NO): YES